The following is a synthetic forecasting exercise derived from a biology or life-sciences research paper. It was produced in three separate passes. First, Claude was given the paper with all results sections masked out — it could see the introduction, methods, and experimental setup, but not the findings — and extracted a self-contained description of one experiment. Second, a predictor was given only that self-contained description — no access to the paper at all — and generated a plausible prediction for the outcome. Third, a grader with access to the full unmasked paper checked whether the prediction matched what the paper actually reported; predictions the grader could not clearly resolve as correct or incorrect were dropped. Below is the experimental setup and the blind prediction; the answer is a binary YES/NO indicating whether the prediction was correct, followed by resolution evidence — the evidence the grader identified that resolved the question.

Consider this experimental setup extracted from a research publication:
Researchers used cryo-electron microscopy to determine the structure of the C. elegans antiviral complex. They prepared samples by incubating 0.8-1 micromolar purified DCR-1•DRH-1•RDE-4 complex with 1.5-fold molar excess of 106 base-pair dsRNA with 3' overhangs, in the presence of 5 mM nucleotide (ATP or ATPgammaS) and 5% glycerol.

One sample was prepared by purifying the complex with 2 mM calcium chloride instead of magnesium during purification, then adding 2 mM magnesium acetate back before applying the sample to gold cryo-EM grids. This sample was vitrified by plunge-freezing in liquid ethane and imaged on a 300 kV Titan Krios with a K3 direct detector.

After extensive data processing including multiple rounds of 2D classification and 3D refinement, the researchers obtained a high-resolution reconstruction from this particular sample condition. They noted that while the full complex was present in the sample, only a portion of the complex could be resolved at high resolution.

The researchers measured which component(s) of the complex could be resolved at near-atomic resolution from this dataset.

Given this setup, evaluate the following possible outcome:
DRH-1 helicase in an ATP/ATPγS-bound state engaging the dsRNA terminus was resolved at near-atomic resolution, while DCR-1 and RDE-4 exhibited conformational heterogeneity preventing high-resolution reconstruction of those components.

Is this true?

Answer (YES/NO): NO